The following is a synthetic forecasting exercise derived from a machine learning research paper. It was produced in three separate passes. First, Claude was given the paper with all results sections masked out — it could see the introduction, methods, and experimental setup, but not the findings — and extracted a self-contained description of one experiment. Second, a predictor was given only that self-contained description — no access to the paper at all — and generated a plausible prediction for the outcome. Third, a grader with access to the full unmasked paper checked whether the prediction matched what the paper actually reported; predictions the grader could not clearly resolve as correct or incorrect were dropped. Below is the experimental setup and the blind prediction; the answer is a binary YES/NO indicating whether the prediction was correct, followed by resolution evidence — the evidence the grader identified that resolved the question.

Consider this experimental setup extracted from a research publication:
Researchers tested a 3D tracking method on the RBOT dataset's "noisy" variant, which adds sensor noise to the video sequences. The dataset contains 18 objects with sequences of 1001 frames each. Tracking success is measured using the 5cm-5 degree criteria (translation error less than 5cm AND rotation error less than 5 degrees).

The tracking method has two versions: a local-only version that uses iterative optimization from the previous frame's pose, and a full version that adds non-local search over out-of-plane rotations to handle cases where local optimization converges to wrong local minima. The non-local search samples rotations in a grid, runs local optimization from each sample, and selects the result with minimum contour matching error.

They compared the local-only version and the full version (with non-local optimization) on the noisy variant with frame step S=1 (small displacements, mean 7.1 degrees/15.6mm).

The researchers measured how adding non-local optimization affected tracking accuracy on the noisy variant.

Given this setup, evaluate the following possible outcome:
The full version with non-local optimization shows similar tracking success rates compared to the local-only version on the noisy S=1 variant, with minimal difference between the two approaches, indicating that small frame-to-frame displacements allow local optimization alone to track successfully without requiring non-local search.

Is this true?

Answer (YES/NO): YES